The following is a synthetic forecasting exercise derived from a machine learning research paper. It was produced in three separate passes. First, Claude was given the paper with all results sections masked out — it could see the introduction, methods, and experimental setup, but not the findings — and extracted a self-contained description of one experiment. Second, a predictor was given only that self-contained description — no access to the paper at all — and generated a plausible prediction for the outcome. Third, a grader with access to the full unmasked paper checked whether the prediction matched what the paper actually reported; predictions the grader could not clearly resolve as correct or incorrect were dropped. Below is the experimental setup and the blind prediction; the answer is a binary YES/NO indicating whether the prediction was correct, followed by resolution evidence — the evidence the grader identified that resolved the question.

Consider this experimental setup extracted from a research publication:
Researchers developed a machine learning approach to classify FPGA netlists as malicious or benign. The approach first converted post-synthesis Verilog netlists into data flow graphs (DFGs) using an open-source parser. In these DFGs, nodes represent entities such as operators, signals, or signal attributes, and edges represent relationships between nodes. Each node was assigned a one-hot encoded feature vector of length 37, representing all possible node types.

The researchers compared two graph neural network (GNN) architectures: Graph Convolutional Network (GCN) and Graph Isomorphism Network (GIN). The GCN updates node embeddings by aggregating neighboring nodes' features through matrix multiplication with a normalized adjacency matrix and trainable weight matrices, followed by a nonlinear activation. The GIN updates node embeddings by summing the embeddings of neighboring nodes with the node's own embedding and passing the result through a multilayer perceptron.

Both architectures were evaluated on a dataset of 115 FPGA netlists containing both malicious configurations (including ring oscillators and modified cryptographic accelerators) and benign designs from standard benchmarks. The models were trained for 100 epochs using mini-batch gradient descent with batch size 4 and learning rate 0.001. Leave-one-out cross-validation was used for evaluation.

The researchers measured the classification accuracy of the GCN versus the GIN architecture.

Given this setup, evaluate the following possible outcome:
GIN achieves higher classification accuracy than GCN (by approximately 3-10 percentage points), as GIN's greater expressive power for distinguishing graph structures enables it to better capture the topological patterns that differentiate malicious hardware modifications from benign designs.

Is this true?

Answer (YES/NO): YES